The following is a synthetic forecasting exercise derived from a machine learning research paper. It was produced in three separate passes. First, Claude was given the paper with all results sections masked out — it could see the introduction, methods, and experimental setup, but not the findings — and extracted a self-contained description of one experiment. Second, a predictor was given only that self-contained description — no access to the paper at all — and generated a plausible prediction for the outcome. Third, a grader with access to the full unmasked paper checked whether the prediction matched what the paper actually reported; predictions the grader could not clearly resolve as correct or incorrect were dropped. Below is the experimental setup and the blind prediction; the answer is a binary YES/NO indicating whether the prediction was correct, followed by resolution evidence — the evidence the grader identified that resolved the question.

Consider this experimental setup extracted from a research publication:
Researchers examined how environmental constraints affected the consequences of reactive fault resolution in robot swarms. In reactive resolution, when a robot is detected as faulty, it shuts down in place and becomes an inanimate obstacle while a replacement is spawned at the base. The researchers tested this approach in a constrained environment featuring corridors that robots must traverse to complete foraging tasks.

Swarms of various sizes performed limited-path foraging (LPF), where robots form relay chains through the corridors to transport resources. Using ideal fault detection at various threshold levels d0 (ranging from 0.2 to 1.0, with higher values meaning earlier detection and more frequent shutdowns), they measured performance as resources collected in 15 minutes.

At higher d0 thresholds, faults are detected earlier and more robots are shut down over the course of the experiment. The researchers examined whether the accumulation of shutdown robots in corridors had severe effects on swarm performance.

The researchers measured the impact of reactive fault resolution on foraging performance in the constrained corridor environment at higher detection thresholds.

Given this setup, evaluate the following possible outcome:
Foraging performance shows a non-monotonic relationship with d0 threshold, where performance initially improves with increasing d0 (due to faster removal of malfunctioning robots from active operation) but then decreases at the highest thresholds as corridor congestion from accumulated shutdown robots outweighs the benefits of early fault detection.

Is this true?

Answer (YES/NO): NO